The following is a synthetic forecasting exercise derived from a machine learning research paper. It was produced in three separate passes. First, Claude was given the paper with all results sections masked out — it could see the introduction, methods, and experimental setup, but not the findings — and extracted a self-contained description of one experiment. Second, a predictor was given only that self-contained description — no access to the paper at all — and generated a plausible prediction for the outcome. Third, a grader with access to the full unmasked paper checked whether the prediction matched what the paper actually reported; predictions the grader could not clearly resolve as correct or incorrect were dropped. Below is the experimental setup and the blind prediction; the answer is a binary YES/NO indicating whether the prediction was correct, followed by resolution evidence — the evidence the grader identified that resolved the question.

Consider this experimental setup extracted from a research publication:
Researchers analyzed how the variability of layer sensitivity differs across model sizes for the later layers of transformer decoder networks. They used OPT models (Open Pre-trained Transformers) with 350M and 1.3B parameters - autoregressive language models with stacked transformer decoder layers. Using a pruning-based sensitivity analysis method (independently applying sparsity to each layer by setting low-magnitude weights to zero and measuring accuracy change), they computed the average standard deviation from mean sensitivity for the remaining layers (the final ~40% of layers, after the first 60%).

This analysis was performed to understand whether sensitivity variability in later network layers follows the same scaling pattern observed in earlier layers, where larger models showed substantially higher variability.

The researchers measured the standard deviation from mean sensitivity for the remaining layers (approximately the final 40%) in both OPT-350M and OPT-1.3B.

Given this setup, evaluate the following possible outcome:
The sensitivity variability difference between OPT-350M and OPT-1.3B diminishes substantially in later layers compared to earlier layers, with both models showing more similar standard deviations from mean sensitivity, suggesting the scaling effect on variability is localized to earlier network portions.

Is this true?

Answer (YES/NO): YES